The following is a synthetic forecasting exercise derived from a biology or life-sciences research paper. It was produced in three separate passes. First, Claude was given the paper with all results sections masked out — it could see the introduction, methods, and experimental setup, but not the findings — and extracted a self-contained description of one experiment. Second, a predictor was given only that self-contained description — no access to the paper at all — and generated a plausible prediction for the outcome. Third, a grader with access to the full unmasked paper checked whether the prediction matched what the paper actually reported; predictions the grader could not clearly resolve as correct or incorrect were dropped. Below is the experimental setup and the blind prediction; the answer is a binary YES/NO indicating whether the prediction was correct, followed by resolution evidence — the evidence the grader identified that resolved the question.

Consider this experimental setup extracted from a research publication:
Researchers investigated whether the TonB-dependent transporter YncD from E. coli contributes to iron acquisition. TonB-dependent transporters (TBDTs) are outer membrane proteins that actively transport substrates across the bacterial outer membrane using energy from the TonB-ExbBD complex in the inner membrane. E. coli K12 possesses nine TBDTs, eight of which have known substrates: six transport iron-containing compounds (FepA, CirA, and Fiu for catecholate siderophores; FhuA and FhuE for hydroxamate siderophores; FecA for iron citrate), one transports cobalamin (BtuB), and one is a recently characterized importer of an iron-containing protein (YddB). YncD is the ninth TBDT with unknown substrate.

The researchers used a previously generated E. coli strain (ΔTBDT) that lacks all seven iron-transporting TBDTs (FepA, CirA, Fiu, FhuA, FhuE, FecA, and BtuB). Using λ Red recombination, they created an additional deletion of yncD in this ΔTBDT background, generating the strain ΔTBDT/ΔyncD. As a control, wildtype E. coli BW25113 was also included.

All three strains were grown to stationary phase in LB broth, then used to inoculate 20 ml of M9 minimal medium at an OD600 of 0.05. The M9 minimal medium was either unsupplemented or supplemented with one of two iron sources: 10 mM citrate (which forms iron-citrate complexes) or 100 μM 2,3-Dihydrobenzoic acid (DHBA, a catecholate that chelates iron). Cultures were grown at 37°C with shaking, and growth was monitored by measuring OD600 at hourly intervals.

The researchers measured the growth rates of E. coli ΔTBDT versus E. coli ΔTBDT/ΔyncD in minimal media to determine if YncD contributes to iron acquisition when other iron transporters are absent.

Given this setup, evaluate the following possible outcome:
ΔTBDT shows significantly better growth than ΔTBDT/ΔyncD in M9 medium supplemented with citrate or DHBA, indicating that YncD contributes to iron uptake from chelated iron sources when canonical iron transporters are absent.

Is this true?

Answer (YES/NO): NO